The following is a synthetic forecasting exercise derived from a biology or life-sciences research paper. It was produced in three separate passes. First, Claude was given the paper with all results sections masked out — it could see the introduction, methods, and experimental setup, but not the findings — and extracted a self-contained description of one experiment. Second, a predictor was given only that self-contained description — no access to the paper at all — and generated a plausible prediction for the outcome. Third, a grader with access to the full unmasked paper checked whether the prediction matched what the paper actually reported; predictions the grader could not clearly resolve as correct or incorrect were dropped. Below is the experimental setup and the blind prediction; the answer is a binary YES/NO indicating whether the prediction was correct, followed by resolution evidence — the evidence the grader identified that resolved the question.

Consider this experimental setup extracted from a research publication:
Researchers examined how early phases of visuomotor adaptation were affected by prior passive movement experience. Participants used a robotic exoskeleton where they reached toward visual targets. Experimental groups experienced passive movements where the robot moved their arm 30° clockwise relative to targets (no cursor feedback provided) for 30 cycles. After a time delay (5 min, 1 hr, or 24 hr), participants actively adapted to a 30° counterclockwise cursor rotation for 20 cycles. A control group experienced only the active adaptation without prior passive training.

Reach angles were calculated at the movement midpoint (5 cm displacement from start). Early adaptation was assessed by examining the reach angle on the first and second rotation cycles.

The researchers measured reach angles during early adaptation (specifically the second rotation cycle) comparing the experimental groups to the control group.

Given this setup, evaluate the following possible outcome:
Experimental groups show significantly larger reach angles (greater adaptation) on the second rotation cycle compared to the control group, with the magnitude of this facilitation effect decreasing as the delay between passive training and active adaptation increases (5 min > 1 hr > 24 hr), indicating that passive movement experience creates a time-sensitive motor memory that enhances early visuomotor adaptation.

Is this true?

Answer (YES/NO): NO